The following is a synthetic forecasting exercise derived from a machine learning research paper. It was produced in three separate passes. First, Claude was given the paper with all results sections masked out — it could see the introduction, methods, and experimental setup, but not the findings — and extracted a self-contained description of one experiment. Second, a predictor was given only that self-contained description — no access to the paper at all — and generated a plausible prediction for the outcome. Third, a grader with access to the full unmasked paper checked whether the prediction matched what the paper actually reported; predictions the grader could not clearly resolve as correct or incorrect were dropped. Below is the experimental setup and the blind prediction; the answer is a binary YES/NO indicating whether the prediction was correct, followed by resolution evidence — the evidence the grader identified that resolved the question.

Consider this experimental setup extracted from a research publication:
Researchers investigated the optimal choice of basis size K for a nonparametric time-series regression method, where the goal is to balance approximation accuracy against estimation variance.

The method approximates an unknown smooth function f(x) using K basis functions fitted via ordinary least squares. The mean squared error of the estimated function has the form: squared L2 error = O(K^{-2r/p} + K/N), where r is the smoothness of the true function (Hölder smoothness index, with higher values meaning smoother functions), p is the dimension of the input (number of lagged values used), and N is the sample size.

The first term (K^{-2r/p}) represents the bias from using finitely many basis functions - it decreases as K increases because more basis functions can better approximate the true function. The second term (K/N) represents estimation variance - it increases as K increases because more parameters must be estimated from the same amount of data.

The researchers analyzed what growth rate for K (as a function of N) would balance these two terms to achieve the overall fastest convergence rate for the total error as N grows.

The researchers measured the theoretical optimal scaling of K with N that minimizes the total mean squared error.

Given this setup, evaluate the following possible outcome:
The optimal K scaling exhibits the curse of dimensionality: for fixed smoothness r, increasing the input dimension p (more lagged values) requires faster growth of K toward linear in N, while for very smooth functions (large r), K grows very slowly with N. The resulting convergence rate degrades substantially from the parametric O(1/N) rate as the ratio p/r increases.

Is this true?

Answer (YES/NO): YES